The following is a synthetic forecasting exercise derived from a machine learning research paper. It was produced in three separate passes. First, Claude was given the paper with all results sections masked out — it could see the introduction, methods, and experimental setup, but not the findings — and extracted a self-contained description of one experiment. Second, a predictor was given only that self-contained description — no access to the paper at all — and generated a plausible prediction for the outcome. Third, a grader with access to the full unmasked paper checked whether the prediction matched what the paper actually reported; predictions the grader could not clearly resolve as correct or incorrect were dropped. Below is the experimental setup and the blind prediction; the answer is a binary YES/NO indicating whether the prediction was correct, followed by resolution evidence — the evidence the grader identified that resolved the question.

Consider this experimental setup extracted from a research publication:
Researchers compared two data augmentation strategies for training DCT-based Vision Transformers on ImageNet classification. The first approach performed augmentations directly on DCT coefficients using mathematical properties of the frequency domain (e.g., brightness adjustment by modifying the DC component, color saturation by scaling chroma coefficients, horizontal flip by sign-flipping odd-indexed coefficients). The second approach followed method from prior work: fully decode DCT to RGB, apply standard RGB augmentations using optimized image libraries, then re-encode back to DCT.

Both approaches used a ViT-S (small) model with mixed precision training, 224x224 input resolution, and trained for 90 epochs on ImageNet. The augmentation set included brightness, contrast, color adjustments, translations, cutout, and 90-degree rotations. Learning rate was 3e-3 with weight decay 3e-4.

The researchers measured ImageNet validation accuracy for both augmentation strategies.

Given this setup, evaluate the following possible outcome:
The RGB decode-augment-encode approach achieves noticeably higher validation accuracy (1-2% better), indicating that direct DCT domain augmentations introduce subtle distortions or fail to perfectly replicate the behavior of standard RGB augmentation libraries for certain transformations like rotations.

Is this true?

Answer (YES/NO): NO